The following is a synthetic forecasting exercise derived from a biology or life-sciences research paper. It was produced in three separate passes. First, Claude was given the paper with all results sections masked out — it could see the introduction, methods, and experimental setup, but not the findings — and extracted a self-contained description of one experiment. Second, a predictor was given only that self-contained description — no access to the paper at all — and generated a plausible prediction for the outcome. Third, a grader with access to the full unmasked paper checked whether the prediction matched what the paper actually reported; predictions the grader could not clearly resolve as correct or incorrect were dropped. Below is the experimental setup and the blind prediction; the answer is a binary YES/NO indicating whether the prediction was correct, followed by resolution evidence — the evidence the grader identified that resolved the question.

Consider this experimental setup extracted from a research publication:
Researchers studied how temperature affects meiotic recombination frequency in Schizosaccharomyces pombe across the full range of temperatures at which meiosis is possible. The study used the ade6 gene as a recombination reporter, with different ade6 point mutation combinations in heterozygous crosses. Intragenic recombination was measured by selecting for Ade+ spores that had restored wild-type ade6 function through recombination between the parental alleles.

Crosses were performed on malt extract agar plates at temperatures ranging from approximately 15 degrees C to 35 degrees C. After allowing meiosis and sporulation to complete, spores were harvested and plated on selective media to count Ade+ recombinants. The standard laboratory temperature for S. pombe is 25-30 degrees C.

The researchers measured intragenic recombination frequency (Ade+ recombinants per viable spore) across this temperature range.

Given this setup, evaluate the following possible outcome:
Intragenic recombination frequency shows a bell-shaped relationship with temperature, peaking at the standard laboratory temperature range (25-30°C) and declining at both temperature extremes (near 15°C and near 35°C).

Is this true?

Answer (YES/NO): NO